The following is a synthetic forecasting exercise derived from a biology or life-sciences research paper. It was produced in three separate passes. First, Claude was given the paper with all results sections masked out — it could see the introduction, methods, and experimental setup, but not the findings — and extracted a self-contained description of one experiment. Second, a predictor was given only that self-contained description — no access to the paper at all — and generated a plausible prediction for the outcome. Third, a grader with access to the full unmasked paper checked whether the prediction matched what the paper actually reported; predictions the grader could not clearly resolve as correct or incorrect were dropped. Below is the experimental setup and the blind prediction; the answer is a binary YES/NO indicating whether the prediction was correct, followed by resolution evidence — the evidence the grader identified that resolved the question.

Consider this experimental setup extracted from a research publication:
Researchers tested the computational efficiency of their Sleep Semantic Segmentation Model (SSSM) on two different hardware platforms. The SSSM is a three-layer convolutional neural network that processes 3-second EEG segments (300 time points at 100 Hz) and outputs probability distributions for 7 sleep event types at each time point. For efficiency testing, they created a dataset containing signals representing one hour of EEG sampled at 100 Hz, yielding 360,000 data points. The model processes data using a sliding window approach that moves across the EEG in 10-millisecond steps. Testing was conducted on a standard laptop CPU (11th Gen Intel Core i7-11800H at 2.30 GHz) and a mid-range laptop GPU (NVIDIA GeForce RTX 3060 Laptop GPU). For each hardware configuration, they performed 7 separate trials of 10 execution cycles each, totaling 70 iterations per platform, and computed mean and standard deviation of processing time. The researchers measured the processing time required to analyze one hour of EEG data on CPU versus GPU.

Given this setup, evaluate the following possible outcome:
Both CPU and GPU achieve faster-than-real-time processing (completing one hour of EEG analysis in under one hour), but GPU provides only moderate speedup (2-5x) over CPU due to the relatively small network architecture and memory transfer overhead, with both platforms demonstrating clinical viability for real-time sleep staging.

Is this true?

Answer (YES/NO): NO